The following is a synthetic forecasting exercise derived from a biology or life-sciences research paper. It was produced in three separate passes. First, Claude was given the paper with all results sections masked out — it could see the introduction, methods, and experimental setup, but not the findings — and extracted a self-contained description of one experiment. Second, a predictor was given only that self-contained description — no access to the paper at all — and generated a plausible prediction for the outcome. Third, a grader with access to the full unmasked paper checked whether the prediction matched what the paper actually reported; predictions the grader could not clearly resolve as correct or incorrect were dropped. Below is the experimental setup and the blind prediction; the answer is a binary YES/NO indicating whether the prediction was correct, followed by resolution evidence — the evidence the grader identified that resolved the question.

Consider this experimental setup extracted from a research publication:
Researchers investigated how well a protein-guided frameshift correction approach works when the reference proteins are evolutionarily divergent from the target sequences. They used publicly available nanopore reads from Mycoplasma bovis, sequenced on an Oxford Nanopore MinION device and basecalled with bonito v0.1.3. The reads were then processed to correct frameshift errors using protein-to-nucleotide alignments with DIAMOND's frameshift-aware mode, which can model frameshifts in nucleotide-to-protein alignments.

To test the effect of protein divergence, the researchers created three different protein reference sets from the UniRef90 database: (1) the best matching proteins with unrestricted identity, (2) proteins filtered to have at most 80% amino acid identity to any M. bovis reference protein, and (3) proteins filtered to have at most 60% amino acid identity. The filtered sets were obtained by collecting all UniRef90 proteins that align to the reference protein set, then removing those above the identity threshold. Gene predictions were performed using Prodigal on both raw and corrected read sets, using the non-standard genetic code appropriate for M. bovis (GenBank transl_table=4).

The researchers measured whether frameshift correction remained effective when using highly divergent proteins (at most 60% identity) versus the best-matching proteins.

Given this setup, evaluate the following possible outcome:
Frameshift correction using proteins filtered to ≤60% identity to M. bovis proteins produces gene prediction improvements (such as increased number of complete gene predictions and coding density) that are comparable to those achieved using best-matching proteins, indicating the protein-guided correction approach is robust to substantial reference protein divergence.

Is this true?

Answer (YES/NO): NO